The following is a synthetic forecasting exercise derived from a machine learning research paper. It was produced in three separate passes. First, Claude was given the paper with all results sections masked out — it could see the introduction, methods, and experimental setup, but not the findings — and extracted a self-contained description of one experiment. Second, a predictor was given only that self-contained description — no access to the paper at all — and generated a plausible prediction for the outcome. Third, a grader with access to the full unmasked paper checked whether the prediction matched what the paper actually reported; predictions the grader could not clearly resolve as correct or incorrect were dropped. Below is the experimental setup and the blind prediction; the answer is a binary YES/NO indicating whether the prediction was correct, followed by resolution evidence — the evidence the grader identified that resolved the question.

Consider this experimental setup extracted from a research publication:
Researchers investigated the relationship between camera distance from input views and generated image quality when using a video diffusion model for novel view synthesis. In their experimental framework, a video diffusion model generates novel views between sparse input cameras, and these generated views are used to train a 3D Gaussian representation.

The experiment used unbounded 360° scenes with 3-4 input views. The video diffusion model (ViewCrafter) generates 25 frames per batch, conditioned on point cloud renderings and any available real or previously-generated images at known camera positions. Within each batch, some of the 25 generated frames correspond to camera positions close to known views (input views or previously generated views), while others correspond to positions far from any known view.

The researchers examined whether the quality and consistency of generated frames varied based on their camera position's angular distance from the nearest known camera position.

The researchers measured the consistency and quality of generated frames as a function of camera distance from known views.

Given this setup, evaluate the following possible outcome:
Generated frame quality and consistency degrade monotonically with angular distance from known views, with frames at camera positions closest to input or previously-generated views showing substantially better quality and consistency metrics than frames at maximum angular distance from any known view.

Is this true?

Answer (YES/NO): YES